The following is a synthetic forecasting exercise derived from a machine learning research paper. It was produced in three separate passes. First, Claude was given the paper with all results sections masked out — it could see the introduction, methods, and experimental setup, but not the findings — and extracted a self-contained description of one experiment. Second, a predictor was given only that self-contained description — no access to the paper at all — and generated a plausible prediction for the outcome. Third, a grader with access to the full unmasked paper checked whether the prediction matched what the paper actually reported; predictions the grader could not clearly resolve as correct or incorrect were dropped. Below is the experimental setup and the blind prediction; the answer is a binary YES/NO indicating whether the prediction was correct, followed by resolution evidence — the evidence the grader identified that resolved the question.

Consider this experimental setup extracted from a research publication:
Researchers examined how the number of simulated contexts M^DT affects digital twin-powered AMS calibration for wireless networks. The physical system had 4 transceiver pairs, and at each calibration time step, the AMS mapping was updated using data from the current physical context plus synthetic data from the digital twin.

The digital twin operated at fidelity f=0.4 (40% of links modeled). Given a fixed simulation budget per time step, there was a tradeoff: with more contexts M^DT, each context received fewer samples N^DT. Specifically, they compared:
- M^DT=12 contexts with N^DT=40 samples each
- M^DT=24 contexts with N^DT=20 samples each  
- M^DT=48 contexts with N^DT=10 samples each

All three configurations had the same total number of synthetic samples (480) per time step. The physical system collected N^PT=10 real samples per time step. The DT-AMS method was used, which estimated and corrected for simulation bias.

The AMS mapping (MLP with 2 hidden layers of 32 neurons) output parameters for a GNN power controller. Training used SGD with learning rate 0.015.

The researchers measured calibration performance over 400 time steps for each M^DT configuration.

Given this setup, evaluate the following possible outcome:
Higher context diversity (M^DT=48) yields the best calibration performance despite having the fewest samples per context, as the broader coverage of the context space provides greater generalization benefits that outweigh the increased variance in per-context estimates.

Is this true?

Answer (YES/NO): YES